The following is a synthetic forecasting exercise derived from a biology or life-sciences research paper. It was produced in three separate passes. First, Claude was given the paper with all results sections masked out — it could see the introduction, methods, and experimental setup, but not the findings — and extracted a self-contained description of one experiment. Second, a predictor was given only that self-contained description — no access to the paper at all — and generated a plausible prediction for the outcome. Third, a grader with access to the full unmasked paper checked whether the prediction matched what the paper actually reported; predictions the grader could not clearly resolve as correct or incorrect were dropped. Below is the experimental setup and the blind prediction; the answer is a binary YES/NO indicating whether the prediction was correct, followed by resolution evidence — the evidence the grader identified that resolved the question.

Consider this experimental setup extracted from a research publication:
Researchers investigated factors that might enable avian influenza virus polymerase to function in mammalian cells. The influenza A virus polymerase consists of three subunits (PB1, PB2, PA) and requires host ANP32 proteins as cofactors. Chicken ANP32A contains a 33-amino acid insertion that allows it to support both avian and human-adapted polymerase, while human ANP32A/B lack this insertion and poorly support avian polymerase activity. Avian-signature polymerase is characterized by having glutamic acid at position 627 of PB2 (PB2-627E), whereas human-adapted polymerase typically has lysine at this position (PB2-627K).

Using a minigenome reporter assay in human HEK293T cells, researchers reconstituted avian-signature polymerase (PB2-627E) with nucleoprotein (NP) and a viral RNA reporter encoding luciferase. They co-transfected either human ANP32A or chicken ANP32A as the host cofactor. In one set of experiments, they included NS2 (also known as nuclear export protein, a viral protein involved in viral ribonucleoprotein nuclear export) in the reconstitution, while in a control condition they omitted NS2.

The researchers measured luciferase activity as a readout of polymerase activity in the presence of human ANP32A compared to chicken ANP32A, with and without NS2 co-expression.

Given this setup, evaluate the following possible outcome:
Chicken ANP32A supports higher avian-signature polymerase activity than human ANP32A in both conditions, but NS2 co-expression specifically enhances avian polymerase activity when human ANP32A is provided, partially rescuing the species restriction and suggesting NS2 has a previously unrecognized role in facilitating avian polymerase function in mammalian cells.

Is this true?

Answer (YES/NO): YES